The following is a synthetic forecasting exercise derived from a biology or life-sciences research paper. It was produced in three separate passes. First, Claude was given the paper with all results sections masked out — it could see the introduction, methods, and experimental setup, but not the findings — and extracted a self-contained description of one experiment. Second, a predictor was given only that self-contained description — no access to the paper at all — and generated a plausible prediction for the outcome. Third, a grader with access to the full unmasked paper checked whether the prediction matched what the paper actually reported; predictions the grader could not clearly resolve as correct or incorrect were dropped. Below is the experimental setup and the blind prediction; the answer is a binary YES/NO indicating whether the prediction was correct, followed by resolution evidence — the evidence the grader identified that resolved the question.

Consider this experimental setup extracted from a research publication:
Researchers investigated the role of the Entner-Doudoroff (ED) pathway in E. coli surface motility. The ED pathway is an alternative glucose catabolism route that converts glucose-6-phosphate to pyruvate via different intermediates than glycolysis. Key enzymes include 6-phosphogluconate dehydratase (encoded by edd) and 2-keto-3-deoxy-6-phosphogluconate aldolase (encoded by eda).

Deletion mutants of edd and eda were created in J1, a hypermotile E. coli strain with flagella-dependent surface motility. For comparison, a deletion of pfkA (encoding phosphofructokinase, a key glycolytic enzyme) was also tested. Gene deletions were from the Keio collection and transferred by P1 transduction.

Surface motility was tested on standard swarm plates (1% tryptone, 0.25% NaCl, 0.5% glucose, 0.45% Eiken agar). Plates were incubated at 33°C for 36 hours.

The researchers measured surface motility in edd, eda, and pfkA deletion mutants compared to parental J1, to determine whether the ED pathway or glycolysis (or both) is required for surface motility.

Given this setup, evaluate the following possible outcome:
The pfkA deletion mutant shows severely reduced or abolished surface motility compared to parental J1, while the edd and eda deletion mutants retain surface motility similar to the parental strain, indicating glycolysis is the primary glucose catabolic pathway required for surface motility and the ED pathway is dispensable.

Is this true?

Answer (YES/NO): YES